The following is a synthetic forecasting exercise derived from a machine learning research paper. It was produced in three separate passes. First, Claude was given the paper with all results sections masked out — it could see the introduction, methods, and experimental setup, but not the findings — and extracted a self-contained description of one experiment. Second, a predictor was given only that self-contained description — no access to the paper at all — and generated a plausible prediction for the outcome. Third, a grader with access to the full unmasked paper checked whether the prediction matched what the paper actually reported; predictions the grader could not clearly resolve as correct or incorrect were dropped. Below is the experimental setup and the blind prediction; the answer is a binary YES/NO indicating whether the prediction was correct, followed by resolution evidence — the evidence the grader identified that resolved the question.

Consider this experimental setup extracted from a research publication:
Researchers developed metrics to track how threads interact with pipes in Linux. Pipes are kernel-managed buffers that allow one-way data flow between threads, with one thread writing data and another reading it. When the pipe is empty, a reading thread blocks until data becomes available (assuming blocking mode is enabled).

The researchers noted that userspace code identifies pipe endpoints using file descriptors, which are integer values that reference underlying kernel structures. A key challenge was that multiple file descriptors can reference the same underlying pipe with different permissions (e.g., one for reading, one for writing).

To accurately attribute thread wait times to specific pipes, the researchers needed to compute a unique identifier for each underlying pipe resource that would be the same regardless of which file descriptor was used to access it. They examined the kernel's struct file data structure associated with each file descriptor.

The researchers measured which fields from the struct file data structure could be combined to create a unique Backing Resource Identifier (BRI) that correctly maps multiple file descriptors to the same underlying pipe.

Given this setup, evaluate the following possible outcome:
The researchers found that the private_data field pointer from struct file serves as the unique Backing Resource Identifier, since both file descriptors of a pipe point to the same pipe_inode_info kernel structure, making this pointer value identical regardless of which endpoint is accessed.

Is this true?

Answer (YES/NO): NO